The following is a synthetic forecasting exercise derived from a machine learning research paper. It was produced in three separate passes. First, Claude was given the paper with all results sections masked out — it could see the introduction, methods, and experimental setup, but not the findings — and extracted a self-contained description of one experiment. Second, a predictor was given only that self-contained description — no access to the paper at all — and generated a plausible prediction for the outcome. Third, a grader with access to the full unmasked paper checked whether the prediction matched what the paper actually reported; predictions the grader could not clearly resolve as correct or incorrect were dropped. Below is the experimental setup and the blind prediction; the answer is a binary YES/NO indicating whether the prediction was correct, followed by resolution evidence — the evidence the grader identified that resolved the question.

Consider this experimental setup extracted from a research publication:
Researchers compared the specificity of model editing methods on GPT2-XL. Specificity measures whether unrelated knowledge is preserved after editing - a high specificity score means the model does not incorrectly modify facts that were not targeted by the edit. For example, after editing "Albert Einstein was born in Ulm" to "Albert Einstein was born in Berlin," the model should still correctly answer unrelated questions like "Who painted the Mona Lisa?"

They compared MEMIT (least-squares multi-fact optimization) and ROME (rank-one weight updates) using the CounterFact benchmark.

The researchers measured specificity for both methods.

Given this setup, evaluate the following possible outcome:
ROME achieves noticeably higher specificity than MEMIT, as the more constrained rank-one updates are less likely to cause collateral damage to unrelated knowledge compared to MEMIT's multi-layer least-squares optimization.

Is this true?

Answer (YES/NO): NO